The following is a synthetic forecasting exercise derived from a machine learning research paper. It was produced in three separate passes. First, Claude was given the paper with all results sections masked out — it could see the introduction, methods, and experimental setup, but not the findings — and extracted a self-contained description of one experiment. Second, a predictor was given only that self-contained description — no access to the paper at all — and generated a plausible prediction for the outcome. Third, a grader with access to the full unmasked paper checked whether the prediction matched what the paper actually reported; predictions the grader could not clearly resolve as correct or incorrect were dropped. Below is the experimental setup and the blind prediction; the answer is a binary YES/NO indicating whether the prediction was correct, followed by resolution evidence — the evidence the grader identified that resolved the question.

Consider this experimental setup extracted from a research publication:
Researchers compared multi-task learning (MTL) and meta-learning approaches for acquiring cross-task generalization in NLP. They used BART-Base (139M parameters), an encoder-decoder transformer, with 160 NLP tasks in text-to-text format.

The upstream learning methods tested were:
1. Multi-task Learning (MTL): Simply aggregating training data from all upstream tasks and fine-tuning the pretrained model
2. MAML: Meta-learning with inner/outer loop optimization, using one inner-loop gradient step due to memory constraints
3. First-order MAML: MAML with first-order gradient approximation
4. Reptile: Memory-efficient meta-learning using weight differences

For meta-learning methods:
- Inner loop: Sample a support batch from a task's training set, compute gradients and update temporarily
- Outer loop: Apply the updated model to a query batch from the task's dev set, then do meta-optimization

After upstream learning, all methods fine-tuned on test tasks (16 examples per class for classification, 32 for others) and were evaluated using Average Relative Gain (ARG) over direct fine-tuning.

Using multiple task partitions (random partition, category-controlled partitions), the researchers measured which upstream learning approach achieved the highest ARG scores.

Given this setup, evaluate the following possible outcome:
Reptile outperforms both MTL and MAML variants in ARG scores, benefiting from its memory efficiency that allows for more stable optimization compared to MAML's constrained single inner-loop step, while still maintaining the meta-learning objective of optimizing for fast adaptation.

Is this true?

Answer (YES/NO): NO